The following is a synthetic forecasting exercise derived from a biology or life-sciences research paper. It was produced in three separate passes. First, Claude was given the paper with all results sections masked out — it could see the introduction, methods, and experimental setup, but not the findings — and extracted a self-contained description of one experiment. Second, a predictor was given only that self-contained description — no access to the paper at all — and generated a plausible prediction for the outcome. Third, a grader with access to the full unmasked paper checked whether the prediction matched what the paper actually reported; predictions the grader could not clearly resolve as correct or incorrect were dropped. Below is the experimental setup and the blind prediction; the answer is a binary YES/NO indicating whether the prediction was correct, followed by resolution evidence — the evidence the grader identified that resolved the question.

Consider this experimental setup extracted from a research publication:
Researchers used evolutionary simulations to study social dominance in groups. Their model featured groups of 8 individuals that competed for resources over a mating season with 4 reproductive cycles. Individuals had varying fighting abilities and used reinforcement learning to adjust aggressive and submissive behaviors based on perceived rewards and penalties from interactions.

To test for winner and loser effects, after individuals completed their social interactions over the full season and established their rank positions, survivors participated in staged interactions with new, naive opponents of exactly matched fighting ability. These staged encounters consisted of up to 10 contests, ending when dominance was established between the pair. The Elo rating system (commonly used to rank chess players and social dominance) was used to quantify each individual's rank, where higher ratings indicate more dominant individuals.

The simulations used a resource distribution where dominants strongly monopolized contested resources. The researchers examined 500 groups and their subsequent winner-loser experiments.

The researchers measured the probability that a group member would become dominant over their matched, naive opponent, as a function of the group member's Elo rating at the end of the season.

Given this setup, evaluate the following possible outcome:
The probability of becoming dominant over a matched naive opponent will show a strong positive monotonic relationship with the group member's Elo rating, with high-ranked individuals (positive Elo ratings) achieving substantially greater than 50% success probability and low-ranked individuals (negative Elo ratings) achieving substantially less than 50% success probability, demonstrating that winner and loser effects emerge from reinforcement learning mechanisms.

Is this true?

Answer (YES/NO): YES